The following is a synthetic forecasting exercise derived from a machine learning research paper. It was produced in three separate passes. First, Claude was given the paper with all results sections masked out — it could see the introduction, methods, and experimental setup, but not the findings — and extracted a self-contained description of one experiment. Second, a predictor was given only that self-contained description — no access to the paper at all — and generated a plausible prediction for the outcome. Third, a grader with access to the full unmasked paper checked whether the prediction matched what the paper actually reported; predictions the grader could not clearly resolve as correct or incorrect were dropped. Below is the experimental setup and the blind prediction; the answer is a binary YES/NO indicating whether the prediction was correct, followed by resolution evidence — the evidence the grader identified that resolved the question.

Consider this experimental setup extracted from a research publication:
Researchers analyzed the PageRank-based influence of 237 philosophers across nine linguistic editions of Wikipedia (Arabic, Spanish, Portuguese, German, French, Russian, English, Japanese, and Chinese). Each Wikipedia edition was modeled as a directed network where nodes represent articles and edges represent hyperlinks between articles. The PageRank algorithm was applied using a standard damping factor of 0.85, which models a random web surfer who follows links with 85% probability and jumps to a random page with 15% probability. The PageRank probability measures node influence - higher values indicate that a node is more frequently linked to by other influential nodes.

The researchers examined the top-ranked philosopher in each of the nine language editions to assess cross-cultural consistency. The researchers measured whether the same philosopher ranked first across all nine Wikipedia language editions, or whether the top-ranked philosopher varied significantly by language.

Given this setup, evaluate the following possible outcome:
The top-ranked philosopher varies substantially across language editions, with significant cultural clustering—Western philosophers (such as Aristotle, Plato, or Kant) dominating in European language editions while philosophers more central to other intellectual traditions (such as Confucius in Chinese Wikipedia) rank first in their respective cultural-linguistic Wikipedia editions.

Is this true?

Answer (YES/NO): NO